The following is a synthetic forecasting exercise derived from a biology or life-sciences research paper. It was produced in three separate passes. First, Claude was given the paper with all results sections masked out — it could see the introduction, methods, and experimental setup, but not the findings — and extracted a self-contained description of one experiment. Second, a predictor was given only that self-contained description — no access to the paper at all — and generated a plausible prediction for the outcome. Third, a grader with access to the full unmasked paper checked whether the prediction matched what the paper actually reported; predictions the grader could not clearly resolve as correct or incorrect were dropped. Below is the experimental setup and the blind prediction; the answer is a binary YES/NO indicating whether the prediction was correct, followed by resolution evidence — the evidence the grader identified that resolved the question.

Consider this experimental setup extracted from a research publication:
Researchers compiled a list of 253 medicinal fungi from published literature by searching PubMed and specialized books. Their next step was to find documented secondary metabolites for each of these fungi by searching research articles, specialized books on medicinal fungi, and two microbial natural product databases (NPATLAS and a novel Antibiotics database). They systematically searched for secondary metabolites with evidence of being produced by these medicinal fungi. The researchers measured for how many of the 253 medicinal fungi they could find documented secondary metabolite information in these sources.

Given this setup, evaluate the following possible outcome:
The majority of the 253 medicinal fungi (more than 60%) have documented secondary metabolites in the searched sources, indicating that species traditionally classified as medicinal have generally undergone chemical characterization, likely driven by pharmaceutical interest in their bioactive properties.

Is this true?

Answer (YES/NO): YES